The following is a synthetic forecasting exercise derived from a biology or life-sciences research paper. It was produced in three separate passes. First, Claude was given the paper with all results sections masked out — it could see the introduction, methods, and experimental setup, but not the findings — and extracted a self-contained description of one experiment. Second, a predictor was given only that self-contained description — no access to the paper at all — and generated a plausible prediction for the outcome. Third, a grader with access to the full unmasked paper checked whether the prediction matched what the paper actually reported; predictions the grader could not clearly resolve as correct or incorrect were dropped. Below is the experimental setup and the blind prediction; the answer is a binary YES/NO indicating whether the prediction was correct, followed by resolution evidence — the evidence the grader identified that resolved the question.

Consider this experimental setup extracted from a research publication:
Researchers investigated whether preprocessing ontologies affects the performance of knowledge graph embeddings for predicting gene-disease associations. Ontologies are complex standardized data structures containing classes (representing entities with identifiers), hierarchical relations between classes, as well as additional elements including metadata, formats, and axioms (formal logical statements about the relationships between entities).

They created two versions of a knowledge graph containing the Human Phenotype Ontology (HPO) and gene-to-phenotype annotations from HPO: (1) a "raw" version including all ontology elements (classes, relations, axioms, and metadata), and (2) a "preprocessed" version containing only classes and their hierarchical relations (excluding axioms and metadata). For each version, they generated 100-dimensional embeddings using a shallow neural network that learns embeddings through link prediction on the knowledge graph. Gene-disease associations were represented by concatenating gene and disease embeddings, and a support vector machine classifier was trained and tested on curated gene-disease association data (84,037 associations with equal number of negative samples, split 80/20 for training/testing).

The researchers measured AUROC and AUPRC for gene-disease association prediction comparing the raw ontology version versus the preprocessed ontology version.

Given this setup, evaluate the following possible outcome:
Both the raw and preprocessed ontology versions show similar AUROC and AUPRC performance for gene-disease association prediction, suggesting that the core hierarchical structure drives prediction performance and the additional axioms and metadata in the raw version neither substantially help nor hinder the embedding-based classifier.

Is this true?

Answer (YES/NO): NO